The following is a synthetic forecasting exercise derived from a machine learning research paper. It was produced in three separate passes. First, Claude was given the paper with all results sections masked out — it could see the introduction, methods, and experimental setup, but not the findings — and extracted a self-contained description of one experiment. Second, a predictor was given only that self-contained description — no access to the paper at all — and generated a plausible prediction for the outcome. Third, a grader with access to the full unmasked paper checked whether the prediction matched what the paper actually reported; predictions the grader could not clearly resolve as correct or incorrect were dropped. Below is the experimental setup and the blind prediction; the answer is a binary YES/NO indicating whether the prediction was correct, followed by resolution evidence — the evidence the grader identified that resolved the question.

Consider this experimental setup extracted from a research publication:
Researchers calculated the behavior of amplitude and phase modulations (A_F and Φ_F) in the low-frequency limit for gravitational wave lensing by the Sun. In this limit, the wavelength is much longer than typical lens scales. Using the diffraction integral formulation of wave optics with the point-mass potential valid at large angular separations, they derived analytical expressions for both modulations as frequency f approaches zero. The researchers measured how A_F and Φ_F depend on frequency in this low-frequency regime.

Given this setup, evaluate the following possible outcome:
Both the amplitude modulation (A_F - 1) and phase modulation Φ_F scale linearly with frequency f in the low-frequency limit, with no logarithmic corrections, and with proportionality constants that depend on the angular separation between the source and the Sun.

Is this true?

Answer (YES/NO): NO